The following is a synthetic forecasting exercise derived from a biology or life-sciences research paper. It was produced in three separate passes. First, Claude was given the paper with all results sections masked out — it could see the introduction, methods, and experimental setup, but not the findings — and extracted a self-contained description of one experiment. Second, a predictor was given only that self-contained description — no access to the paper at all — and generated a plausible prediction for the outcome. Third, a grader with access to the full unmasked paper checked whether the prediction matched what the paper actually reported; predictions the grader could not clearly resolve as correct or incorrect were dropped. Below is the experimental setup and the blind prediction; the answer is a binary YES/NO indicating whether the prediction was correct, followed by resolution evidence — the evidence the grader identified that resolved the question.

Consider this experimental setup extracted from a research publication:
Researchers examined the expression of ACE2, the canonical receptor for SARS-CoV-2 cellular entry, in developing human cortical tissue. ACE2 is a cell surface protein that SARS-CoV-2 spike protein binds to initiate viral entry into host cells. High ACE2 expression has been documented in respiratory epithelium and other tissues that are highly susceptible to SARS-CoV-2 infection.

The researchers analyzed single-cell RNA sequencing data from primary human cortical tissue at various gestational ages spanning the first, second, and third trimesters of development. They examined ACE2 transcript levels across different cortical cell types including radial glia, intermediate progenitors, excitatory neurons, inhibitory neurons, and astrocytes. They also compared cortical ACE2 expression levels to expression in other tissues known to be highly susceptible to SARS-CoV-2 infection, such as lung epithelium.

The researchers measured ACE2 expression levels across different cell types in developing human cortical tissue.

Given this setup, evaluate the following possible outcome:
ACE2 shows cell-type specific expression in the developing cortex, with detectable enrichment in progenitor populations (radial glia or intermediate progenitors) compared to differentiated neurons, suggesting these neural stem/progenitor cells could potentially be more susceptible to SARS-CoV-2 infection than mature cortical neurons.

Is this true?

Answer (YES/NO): NO